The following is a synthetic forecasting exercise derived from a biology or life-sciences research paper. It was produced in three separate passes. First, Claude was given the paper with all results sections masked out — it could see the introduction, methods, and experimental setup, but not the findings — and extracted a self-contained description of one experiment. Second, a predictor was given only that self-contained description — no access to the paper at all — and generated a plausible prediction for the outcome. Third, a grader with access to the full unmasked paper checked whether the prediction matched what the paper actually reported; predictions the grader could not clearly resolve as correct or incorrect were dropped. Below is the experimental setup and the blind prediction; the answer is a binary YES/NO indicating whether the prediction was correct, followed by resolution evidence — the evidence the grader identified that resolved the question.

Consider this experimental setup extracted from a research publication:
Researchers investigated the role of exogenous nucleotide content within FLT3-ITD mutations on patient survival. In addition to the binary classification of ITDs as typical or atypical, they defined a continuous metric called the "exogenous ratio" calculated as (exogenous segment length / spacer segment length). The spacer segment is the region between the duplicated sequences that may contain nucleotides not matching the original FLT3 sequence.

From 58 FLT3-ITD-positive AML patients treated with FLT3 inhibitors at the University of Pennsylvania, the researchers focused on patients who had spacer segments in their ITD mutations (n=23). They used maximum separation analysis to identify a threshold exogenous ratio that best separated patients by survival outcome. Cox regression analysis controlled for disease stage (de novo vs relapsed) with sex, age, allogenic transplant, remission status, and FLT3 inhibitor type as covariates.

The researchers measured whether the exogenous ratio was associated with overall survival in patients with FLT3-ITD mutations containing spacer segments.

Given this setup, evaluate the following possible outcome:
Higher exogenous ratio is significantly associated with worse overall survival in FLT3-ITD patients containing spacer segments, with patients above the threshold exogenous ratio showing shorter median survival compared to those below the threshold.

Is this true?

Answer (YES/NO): YES